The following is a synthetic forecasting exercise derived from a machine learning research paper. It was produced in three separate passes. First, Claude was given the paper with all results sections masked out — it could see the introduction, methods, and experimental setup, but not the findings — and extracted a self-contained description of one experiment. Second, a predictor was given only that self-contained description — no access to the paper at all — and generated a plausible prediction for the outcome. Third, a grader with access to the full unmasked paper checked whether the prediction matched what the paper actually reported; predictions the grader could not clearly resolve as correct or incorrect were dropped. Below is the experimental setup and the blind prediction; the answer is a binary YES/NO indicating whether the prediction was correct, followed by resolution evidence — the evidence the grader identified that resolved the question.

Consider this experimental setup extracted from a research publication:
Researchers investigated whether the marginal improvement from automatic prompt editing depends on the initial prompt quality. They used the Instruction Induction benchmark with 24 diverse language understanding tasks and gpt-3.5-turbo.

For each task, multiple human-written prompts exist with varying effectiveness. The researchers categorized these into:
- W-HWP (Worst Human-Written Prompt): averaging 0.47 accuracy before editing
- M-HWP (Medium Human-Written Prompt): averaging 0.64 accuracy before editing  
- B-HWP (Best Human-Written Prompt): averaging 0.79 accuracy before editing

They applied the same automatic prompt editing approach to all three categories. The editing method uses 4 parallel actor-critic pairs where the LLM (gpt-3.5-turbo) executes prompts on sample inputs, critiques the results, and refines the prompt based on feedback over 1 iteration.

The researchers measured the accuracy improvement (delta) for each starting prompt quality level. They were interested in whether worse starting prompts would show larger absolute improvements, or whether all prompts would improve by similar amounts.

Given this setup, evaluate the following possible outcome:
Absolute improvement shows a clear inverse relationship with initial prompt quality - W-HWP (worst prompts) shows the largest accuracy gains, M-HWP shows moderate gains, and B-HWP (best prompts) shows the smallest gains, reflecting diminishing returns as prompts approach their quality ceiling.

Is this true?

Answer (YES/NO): YES